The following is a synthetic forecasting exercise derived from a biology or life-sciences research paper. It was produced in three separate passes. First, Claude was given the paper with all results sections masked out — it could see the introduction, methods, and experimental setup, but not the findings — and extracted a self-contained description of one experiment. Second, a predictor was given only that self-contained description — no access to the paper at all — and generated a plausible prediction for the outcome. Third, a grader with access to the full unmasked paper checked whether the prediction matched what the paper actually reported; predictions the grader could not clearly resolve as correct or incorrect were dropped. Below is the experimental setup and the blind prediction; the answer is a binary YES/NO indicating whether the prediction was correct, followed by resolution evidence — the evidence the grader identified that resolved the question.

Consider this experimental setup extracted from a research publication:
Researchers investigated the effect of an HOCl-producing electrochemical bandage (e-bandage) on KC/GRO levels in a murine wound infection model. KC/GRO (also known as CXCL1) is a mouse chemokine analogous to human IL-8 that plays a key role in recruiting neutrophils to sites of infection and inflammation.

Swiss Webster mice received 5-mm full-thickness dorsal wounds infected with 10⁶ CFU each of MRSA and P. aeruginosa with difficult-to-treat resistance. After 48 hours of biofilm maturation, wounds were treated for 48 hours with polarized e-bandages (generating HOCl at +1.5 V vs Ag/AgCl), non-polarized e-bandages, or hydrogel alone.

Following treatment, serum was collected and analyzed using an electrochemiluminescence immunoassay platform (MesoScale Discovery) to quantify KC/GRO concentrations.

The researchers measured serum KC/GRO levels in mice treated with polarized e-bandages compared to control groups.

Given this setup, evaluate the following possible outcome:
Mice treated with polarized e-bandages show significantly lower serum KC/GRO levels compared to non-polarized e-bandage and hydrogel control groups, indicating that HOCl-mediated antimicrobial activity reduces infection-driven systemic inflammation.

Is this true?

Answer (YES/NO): NO